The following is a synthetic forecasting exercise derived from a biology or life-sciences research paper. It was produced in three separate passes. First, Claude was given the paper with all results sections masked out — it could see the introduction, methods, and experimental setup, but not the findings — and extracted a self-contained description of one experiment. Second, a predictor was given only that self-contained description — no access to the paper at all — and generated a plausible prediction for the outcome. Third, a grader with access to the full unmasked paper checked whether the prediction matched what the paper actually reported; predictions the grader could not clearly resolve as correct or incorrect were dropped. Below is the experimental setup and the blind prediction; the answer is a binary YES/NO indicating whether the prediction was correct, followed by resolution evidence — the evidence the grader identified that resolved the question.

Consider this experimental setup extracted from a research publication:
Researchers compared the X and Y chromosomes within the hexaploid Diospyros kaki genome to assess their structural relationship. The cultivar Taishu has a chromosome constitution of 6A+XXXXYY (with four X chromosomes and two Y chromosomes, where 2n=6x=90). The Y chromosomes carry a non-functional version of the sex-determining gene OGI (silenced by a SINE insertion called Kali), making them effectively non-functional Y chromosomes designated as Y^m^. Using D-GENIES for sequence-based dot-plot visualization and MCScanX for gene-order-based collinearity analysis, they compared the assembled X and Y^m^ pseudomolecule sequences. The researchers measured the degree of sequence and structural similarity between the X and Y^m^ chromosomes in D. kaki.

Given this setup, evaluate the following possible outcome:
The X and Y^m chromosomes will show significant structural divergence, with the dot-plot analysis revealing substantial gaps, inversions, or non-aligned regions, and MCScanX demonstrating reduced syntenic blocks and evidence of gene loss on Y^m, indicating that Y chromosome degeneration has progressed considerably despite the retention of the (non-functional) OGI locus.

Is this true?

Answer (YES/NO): NO